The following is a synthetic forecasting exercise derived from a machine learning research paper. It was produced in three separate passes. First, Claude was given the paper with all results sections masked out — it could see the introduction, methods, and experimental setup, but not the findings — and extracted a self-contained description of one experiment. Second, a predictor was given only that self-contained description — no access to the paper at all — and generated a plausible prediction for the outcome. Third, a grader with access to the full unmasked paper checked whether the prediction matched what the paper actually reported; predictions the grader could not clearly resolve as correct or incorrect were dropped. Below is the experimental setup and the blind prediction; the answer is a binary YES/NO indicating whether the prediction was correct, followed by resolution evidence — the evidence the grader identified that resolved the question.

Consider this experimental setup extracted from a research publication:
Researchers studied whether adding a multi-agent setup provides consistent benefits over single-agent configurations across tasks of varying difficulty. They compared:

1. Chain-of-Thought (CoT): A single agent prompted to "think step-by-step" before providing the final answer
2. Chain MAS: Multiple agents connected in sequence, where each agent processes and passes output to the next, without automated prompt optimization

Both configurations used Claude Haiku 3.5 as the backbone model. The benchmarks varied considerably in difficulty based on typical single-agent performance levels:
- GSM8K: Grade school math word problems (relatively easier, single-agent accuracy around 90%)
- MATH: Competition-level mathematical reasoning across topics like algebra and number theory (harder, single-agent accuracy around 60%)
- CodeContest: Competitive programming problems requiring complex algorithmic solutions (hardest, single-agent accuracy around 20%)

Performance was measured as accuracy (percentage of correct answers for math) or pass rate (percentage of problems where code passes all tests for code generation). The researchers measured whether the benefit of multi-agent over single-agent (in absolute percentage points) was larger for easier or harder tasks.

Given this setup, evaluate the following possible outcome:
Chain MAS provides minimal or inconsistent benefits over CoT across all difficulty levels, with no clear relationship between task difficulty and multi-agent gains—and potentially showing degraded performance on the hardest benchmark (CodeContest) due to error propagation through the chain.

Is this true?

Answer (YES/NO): NO